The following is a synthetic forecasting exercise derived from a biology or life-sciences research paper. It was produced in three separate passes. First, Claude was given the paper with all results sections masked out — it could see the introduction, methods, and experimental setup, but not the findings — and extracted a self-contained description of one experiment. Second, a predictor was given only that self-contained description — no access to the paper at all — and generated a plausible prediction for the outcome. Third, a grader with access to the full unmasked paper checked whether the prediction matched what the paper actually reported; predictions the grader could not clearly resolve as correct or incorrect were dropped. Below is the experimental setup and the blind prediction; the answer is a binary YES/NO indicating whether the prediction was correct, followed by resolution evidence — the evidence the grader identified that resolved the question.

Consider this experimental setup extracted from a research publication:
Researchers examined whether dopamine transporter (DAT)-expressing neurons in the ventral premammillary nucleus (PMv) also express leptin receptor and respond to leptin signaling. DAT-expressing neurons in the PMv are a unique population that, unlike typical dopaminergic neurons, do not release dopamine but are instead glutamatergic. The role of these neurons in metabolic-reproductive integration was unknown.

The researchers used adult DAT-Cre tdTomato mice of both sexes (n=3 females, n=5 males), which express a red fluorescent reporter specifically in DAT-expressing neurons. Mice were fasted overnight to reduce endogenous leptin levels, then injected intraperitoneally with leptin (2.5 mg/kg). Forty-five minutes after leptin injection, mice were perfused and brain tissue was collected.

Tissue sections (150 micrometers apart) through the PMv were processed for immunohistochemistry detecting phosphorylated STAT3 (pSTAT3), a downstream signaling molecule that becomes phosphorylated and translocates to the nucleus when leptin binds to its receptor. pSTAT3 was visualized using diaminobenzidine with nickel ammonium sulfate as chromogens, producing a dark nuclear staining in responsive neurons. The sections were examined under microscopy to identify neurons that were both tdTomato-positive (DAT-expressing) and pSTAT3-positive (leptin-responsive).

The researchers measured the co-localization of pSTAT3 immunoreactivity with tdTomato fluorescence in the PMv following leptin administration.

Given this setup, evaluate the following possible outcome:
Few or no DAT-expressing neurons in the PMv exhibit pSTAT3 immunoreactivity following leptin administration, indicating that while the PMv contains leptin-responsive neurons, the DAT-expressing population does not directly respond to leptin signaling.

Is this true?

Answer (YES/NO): NO